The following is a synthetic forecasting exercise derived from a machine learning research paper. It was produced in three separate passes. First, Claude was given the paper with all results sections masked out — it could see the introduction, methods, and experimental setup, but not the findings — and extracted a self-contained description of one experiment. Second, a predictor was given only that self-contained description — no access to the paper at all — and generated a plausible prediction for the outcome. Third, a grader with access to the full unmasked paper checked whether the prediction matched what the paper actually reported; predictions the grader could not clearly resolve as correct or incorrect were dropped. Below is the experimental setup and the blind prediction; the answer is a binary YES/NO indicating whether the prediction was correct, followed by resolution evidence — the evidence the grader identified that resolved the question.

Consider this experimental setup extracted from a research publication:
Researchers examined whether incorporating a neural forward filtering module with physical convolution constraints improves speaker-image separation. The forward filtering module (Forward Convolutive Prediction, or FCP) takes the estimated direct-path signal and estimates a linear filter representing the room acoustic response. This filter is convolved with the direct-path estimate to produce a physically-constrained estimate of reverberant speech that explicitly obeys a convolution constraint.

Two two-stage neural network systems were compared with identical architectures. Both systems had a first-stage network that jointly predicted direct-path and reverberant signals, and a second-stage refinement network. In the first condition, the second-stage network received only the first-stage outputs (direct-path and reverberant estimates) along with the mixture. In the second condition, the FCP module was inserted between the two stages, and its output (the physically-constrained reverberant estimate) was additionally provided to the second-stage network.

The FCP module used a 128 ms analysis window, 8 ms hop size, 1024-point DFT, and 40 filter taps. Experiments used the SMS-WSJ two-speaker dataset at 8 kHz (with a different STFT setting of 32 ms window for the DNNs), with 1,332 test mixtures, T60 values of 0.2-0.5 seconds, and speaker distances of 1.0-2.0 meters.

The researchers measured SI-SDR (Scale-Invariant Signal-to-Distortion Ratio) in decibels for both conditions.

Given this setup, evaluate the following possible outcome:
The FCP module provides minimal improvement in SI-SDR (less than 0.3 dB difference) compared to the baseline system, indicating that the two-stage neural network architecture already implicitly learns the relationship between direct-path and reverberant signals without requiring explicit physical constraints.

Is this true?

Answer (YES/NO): NO